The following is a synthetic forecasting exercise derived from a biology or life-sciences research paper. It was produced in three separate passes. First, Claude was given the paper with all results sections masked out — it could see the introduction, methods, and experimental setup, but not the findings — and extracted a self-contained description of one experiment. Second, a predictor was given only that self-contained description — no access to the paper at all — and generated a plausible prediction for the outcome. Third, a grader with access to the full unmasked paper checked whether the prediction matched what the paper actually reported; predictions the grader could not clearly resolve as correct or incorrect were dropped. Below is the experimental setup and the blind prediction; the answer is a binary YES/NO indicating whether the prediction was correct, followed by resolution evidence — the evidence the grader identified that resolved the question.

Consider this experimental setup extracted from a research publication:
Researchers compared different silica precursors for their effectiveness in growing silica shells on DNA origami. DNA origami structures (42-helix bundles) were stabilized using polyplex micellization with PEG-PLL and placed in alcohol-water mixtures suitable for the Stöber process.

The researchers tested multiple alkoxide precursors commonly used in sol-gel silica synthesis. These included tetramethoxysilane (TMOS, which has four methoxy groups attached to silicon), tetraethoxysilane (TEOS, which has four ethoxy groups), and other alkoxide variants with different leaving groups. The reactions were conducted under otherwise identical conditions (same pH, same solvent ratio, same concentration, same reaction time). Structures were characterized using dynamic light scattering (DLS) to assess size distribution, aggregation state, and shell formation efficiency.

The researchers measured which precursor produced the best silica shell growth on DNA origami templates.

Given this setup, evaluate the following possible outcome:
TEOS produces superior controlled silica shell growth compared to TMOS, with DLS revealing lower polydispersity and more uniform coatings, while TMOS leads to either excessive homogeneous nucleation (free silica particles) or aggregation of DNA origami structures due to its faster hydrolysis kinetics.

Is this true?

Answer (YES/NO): NO